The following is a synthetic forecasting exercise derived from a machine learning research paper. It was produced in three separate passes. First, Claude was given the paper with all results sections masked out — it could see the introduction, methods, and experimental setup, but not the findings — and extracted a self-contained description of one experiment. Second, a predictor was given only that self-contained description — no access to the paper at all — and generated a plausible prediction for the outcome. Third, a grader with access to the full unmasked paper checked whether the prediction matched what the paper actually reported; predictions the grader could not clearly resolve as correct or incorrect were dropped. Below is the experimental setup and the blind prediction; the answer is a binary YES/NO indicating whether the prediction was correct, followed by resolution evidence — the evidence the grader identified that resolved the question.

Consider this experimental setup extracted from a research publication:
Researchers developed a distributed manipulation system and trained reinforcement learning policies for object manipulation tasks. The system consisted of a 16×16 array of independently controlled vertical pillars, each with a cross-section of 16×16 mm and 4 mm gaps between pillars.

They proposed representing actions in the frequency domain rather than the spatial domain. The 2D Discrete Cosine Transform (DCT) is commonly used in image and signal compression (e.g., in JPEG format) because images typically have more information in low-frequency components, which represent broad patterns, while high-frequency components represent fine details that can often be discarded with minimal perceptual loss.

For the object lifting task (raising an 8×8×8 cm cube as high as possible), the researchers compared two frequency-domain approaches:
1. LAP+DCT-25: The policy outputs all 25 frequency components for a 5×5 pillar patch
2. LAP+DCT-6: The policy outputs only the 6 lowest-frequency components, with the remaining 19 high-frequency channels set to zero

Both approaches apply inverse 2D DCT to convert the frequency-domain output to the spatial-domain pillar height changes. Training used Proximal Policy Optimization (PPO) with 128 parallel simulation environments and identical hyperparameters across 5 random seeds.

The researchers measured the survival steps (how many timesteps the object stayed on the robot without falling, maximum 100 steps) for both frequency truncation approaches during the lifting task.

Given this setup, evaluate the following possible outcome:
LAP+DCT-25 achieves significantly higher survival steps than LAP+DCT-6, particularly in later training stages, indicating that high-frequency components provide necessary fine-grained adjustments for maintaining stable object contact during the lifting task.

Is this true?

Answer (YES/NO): NO